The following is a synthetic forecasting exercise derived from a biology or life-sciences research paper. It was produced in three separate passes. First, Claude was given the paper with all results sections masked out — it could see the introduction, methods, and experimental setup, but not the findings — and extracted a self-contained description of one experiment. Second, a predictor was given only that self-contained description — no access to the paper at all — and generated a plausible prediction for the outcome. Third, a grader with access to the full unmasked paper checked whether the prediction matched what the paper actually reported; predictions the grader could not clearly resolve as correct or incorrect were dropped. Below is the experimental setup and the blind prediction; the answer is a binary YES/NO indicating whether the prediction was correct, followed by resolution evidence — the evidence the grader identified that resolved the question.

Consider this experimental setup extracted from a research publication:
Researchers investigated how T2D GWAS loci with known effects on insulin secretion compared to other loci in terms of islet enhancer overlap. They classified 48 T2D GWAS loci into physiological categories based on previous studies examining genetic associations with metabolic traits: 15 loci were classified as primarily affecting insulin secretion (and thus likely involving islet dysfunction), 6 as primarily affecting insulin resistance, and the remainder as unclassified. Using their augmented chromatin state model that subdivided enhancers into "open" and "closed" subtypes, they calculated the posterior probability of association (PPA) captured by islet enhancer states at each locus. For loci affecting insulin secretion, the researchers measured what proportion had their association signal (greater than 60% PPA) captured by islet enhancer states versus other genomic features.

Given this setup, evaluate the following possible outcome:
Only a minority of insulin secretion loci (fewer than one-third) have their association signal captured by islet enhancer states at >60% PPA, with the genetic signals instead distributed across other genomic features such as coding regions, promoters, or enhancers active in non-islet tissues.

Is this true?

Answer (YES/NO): NO